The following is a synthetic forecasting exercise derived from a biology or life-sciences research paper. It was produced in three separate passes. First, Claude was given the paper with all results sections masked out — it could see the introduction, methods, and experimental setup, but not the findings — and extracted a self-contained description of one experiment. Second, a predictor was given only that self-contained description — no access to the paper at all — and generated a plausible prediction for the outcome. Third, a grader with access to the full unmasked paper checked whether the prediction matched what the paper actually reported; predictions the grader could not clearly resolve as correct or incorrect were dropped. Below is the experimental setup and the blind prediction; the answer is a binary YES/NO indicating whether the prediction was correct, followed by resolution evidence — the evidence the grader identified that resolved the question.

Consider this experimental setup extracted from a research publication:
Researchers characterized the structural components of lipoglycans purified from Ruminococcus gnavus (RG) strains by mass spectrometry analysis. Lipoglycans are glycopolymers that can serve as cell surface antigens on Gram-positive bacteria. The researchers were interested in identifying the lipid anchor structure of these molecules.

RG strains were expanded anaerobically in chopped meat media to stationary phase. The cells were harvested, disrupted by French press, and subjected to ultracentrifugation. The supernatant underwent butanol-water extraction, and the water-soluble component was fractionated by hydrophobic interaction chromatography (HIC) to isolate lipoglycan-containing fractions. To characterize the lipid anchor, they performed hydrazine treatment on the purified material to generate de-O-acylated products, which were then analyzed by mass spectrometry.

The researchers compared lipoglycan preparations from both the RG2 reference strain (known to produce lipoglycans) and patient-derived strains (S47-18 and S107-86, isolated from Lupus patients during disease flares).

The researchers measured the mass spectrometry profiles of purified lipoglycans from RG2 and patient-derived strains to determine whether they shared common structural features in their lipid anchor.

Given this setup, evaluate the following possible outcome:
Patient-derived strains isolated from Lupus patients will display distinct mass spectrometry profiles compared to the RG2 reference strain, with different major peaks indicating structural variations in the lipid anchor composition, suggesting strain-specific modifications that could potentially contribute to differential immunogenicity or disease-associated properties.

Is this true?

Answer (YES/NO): NO